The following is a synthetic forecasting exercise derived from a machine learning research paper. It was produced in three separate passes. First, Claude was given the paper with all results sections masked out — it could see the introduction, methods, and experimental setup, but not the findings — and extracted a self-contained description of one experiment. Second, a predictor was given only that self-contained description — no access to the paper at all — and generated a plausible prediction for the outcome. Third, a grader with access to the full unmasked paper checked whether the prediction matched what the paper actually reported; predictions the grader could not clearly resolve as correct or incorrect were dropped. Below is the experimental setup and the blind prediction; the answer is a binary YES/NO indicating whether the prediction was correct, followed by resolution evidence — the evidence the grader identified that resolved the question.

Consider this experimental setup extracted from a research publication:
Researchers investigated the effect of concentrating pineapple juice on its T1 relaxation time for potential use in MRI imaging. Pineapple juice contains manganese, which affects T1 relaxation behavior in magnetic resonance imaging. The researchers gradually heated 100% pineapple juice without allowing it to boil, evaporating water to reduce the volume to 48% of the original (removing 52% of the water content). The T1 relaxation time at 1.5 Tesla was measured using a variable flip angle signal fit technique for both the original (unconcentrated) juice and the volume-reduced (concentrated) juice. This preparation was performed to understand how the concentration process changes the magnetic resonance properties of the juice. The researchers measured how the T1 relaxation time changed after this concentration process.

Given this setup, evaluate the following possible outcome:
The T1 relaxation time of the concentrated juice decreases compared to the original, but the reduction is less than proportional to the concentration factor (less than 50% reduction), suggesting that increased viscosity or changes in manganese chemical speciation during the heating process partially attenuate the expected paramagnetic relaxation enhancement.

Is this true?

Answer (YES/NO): NO